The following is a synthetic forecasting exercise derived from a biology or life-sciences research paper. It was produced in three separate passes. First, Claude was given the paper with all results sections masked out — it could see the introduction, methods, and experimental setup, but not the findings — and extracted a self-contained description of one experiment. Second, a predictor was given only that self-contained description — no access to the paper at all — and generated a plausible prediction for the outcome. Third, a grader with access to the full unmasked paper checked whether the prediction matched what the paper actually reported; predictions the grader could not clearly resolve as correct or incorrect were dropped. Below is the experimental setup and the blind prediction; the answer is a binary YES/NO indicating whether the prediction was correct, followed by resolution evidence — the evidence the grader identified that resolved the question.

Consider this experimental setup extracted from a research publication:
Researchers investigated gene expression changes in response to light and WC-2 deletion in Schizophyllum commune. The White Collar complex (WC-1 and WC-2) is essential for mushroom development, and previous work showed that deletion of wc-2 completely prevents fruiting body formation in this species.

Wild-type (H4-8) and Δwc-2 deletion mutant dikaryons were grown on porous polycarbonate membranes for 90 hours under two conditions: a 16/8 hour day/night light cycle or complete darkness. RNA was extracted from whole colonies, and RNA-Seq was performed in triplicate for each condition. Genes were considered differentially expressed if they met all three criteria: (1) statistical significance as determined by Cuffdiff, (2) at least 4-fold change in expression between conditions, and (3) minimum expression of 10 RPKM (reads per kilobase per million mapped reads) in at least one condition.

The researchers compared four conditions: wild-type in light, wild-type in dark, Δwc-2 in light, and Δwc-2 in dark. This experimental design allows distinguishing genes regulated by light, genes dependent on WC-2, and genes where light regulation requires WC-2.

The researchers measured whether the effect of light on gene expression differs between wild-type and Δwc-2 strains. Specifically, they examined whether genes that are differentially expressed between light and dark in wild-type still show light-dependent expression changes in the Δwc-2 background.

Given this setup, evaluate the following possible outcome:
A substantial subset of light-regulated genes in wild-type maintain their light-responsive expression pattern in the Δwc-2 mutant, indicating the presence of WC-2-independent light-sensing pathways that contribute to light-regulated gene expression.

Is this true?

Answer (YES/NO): NO